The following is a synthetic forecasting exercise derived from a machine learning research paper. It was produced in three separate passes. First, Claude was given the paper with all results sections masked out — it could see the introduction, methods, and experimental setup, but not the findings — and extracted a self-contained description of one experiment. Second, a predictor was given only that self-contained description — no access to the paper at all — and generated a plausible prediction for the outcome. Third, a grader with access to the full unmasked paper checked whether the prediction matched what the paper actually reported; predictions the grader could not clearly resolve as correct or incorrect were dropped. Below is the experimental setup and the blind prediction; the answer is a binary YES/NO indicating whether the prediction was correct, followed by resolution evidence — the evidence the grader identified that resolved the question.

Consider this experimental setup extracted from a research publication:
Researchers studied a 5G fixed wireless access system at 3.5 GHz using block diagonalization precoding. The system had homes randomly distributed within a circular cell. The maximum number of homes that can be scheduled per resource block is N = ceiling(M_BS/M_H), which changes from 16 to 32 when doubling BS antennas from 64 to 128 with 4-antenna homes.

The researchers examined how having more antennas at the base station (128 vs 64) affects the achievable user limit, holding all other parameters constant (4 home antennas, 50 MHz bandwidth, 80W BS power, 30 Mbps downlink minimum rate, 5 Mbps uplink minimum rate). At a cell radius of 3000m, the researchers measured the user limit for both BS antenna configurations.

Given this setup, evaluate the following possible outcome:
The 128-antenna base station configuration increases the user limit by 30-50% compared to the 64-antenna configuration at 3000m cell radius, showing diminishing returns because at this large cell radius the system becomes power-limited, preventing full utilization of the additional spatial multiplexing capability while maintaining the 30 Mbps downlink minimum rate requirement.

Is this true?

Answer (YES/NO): NO